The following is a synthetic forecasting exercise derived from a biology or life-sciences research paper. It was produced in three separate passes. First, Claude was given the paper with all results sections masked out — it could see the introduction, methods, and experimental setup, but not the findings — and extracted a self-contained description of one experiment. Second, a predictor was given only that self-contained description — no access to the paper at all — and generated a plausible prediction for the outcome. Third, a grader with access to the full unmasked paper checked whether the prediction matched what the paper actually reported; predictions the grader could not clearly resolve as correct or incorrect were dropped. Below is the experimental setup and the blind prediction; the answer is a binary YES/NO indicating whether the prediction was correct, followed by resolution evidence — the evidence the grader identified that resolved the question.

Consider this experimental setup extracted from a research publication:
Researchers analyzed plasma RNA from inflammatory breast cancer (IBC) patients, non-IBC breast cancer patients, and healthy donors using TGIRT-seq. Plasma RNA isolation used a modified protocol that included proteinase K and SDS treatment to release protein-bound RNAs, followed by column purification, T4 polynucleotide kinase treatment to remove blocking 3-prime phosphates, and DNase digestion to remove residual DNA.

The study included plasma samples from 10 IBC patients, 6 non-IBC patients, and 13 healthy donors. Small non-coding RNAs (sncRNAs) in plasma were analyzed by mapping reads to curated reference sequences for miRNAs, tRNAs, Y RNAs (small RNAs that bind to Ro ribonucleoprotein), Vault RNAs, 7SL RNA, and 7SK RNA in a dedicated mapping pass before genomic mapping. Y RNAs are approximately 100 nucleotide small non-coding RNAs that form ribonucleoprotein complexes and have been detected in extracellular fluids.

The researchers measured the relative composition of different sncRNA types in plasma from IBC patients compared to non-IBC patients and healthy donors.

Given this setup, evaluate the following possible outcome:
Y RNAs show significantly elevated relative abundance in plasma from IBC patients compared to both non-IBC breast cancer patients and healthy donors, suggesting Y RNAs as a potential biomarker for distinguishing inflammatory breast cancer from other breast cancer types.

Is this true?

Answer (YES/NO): NO